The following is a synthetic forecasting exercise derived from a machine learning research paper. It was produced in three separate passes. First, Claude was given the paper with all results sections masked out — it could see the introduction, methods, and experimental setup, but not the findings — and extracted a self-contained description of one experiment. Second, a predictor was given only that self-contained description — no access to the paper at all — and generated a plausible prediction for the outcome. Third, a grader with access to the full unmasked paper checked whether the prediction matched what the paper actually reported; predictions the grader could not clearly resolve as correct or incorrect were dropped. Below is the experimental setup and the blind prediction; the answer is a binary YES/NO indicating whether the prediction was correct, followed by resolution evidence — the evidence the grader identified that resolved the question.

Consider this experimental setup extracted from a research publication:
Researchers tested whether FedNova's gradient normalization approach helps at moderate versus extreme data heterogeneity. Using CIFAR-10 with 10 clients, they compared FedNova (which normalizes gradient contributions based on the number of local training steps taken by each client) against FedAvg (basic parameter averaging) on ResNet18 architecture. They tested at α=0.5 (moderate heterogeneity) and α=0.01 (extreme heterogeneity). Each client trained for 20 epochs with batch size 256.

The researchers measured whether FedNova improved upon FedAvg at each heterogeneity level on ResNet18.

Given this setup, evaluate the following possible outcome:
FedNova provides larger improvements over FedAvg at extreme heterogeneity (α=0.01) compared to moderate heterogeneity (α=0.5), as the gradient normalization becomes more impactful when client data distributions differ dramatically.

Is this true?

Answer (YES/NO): NO